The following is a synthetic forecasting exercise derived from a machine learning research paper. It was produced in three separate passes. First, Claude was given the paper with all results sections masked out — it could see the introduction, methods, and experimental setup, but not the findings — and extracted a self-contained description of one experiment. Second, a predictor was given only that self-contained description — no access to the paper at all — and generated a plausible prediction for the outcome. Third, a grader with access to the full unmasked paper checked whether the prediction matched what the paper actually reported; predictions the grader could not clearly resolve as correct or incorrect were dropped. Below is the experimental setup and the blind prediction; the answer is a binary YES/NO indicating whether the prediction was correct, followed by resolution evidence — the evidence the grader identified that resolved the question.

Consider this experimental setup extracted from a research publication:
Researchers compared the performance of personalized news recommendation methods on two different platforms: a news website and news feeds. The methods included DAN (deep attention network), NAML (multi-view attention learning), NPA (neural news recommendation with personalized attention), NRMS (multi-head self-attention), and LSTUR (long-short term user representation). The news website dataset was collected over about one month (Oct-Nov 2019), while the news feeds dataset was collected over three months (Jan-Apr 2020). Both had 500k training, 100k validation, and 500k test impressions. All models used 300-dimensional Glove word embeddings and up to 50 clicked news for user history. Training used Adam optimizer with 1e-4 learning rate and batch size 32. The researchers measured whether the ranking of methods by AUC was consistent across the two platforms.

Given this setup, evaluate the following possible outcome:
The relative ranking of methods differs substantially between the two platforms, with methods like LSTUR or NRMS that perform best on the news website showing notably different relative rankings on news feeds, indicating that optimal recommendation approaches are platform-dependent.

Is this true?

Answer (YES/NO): YES